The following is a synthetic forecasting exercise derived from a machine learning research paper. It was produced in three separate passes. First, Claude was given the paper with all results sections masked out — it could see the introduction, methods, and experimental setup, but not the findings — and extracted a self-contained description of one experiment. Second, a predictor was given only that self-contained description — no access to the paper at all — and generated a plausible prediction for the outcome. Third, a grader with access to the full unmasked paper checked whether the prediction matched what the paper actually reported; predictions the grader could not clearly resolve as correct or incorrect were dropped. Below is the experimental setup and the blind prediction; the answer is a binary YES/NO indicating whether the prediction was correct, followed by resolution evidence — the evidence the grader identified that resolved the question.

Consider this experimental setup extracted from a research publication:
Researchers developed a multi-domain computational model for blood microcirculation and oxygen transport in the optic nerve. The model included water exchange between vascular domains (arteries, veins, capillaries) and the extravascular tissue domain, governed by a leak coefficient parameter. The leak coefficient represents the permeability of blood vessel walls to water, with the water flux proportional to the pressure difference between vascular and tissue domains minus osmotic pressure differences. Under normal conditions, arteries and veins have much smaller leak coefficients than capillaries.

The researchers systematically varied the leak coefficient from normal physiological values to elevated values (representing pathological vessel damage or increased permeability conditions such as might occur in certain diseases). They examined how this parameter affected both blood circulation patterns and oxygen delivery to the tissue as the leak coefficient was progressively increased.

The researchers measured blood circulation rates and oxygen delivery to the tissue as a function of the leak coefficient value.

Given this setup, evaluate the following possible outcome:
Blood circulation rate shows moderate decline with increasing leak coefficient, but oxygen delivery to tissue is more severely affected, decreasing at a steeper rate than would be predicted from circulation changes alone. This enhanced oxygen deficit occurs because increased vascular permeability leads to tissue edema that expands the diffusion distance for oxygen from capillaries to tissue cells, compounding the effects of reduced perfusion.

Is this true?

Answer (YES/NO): NO